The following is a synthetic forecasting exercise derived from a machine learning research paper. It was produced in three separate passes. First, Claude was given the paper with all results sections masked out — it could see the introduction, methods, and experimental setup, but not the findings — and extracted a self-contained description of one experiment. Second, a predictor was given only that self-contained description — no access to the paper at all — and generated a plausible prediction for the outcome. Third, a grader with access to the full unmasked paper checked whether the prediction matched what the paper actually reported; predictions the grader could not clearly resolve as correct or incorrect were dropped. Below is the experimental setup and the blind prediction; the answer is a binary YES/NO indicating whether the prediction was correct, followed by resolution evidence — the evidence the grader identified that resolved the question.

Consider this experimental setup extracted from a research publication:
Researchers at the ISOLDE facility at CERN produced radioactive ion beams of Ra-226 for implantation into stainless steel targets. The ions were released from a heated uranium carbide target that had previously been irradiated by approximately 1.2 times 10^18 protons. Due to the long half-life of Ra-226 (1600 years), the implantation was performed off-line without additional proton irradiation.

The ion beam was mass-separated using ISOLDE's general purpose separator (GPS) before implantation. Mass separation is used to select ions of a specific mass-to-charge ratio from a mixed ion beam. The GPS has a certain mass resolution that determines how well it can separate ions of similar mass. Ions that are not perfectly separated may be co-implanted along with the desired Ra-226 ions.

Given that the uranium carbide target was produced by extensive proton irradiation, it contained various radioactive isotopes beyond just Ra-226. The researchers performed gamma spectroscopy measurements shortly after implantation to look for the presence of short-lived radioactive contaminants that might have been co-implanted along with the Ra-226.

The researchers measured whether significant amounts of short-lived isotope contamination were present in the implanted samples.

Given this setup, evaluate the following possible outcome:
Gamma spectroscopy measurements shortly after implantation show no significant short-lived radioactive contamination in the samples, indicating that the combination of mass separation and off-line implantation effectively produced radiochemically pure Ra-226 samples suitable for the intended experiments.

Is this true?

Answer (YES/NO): NO